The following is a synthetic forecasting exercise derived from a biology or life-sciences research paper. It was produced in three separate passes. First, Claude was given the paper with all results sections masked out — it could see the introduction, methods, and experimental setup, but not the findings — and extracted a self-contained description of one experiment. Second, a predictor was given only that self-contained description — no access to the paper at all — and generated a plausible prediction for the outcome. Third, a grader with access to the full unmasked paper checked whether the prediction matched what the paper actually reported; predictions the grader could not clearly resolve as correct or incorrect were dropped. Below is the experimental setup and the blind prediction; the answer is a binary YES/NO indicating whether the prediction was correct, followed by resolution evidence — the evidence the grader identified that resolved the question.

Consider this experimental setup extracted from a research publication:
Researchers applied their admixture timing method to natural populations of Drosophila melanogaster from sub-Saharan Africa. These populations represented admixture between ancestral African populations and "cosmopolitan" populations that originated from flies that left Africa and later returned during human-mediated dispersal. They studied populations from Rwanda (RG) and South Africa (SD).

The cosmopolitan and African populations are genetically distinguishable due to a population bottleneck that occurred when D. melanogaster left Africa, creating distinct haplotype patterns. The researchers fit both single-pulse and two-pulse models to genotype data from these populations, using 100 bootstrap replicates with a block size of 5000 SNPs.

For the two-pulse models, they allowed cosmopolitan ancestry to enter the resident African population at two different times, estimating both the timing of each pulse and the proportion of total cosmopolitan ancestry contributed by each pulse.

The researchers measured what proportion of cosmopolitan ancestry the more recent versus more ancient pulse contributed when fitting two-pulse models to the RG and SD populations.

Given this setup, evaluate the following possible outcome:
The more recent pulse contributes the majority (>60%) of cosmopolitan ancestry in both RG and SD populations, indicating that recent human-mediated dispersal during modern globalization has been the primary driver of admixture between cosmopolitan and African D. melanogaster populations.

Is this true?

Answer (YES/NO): YES